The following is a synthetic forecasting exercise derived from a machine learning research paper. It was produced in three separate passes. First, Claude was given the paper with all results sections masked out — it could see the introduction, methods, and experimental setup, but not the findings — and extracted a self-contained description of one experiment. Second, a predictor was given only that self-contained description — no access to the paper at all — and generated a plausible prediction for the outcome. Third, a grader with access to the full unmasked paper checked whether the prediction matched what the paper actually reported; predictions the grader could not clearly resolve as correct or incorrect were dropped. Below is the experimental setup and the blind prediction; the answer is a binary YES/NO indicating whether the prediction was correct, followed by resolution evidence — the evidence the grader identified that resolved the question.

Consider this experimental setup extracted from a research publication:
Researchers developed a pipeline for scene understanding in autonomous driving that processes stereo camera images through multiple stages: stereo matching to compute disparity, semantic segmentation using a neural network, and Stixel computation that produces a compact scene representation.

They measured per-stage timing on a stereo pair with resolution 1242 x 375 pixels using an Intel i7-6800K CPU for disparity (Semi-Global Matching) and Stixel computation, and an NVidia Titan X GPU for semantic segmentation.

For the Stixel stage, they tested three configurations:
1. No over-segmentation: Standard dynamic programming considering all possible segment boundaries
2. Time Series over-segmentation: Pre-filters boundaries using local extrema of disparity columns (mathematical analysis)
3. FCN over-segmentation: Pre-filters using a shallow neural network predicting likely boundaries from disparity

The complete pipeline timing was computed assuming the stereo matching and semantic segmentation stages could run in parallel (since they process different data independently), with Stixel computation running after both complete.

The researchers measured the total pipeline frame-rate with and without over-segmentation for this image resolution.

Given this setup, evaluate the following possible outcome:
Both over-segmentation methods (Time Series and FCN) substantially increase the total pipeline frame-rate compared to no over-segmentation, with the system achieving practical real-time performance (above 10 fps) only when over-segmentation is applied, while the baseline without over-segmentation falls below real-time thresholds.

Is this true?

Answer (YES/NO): NO